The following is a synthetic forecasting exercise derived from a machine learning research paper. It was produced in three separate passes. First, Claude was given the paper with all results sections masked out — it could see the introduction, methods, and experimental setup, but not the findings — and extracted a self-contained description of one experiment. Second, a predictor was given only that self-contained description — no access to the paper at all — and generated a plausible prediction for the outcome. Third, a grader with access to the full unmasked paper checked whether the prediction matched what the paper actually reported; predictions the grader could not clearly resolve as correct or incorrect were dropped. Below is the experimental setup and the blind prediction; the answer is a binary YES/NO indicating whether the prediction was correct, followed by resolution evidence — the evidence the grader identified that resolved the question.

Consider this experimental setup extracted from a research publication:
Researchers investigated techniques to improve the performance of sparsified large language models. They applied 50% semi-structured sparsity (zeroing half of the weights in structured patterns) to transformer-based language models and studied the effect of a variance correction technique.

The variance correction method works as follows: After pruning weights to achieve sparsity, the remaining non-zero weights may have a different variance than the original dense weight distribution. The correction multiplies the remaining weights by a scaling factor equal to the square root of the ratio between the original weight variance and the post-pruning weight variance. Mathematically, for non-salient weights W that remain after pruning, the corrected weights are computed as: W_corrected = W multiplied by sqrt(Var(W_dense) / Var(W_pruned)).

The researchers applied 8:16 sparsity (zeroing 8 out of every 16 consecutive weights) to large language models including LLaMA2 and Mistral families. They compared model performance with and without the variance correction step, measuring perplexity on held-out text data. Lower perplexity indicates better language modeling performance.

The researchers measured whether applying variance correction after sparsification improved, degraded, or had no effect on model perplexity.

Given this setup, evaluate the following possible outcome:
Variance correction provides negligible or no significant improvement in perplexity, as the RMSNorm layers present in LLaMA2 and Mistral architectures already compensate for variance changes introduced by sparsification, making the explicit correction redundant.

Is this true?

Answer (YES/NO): NO